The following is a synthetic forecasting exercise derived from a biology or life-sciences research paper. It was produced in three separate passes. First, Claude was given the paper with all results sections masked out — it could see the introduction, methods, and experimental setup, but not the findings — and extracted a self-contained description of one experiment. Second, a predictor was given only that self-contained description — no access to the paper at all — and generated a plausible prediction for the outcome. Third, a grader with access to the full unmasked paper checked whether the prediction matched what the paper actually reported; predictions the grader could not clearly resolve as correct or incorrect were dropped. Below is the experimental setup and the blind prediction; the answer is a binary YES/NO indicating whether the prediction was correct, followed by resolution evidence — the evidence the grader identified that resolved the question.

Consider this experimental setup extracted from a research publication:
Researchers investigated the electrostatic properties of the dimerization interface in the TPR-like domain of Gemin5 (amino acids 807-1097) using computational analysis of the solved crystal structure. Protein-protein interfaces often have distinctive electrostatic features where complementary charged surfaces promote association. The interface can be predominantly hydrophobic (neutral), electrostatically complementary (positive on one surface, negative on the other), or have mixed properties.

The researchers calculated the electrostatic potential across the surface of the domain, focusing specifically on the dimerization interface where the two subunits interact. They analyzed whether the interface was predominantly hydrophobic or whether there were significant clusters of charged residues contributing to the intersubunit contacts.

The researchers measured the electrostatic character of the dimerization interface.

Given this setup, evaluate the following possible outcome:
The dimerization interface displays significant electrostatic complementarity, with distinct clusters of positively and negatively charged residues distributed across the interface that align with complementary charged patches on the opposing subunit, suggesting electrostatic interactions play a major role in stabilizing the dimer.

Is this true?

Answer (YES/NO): NO